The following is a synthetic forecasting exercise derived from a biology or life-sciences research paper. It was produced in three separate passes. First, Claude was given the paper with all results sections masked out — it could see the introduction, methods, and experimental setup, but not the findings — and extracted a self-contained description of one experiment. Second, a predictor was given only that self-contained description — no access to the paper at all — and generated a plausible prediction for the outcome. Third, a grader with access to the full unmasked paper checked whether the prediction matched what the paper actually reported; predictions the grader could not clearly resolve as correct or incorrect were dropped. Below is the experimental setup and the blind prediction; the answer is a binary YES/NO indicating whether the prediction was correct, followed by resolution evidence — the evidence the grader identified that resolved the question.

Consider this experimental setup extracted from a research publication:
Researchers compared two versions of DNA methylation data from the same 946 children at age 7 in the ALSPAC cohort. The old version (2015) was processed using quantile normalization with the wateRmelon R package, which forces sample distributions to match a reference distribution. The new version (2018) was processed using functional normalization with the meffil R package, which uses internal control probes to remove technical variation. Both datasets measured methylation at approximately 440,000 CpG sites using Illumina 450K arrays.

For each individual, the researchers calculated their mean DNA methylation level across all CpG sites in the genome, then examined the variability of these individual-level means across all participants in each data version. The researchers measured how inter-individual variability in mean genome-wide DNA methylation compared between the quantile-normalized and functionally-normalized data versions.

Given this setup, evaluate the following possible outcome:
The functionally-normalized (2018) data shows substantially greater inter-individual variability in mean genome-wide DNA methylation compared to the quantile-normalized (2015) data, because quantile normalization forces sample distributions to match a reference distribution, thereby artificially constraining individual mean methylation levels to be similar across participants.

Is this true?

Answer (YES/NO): YES